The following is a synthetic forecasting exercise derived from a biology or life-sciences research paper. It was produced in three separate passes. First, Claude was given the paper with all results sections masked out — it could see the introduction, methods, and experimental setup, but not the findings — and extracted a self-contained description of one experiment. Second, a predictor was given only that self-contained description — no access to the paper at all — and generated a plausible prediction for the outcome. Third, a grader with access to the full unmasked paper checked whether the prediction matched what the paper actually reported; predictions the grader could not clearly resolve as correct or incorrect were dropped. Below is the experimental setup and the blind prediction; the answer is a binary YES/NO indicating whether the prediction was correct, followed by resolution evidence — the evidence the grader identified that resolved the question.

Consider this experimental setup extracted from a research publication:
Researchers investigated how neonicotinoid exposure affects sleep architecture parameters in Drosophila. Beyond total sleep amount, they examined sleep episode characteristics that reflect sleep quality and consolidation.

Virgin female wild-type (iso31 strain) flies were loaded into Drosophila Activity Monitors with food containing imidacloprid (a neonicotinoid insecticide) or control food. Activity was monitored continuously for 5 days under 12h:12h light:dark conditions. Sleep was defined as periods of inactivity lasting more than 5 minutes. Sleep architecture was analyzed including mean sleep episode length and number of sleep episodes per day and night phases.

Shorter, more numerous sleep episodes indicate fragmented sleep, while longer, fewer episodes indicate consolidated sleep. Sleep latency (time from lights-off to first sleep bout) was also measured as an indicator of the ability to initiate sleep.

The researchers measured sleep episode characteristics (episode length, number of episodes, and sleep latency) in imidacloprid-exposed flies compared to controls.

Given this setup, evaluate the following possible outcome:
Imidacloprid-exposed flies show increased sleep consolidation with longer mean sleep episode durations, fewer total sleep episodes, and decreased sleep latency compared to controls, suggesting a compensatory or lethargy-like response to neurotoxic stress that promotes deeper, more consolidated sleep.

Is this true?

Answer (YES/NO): NO